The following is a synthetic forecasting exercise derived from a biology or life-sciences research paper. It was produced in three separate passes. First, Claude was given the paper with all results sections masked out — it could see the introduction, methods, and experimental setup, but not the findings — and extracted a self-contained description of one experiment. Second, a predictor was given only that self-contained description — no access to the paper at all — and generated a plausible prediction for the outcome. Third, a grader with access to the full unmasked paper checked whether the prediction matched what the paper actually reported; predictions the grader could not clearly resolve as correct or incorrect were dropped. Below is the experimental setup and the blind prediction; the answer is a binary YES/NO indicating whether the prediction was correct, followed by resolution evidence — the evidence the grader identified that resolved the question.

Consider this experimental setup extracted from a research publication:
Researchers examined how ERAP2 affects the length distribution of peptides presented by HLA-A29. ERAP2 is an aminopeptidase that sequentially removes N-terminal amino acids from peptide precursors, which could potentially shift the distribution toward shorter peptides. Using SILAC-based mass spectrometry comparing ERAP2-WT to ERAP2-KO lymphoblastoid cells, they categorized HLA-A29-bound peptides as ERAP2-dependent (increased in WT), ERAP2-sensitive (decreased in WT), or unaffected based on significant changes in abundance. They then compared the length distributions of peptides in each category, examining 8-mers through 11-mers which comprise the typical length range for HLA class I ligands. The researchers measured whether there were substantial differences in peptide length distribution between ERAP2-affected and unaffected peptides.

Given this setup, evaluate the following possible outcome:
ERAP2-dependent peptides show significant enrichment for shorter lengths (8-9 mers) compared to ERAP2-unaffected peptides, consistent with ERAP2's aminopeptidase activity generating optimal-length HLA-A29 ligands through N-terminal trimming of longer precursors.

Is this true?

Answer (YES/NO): NO